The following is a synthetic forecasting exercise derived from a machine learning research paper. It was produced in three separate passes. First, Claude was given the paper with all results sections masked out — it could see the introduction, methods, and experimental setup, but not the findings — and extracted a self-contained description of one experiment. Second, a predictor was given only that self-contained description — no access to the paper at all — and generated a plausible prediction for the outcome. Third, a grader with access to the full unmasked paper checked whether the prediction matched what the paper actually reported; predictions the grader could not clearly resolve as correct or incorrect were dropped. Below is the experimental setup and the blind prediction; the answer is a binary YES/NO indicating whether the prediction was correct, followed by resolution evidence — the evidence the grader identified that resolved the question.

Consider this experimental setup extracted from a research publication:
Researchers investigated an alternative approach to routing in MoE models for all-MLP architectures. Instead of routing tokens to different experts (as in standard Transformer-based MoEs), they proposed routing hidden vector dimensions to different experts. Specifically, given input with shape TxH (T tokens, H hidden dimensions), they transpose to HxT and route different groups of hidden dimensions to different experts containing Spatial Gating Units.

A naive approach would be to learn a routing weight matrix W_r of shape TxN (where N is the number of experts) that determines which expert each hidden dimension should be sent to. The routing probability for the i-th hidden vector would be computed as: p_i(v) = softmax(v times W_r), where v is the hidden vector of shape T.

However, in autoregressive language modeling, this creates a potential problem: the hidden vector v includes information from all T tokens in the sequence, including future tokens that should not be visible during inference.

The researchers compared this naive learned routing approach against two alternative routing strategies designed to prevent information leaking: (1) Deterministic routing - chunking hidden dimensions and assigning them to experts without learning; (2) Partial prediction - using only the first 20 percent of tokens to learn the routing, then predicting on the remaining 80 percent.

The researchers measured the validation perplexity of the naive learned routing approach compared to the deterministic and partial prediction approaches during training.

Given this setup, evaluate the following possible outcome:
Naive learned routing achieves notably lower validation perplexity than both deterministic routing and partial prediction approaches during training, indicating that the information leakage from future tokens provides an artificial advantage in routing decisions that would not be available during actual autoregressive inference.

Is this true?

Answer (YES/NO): YES